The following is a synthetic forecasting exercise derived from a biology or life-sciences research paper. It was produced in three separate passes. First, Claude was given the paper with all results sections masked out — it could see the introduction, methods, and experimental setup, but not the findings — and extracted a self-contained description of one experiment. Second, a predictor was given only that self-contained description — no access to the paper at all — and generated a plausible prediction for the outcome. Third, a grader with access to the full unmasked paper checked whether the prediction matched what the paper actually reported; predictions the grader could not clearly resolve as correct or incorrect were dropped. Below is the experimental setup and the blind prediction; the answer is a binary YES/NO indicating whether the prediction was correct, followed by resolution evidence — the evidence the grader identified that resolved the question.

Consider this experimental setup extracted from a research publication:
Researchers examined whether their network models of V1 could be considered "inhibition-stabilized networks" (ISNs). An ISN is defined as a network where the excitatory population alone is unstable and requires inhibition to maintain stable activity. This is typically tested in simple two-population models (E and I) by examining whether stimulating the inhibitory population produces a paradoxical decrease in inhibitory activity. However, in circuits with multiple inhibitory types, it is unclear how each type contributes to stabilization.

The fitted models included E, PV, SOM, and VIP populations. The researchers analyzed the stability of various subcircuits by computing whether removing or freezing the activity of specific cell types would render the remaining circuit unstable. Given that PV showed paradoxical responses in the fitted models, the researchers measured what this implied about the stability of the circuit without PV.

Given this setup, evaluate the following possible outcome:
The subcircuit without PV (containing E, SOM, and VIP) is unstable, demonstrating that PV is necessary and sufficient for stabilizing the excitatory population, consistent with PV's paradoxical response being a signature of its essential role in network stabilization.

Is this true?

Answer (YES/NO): YES